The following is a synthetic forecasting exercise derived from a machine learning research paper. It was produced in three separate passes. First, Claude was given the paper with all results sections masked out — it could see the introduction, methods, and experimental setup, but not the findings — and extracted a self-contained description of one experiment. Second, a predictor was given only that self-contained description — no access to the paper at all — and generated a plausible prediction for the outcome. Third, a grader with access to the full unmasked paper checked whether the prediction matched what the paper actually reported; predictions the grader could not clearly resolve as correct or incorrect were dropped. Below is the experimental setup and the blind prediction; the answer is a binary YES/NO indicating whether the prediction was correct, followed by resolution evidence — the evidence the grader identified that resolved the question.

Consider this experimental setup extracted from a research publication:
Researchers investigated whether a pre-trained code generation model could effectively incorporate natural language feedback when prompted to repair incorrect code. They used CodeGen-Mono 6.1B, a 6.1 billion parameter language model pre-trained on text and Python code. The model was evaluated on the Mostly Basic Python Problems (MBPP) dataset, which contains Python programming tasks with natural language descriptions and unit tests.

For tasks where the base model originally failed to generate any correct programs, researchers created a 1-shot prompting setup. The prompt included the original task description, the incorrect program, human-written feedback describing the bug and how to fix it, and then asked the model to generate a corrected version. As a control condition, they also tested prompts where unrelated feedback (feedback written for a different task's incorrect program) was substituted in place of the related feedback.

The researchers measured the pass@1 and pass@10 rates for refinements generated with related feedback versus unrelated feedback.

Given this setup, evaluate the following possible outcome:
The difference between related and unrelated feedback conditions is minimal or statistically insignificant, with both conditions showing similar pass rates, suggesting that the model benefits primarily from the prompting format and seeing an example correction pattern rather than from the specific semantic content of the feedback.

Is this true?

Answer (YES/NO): NO